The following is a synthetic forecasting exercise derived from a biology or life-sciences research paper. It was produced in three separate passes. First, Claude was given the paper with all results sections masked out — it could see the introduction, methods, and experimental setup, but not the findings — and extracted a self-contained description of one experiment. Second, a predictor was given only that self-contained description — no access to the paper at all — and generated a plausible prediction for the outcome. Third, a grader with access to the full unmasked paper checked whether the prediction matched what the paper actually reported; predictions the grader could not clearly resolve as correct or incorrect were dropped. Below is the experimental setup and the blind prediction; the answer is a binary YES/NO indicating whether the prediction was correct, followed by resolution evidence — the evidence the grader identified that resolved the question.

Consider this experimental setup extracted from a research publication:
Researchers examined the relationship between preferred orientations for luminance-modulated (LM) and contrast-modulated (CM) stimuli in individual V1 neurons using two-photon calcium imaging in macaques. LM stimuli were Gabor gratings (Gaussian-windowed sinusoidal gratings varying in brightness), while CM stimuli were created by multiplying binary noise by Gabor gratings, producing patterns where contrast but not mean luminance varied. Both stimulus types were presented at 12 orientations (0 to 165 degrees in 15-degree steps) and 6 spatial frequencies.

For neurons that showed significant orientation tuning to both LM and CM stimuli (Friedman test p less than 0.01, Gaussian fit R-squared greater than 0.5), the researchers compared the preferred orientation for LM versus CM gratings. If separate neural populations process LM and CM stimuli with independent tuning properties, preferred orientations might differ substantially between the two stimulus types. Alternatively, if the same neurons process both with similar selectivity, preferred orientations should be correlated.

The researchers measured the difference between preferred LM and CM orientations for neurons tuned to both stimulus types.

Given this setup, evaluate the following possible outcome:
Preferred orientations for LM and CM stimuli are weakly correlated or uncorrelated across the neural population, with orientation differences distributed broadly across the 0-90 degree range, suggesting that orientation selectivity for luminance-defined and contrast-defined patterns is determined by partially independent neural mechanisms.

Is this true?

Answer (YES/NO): NO